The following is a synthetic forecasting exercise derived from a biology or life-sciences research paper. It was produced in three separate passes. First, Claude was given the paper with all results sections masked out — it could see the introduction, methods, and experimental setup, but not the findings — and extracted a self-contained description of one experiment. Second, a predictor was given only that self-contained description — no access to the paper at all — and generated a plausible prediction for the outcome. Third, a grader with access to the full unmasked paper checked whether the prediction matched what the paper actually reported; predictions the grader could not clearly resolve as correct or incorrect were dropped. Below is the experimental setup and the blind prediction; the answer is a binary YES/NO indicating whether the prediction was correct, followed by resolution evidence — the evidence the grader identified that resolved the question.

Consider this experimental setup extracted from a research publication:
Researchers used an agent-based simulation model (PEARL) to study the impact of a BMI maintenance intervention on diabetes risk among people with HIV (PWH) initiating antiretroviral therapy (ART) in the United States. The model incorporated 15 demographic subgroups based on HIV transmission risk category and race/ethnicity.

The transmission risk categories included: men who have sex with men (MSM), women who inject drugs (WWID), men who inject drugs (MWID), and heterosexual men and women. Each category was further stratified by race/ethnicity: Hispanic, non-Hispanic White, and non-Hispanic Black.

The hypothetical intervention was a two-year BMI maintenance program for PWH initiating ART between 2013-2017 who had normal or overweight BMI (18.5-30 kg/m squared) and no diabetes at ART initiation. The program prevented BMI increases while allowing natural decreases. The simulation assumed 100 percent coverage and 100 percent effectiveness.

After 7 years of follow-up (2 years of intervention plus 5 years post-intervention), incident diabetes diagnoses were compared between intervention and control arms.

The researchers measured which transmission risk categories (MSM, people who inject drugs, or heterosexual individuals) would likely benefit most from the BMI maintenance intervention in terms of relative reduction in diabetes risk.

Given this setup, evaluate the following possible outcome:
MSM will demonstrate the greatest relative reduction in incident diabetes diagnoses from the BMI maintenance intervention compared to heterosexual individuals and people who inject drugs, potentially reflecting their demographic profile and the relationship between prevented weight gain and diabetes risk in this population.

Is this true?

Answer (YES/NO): NO